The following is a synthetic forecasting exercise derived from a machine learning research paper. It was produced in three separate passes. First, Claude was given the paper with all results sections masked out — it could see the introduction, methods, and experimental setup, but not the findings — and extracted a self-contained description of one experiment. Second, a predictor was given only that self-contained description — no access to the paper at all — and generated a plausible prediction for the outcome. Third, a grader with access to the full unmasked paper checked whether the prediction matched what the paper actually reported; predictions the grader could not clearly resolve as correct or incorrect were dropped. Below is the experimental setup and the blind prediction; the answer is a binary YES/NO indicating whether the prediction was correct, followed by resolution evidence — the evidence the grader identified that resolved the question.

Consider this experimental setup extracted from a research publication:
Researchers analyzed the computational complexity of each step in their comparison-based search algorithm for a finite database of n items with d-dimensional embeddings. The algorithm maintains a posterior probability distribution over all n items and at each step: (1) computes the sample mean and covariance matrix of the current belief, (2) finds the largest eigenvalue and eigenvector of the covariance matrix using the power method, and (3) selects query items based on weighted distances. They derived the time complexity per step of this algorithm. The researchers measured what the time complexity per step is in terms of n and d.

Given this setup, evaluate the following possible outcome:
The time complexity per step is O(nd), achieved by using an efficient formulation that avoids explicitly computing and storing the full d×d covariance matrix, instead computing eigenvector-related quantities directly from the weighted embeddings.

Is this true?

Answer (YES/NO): NO